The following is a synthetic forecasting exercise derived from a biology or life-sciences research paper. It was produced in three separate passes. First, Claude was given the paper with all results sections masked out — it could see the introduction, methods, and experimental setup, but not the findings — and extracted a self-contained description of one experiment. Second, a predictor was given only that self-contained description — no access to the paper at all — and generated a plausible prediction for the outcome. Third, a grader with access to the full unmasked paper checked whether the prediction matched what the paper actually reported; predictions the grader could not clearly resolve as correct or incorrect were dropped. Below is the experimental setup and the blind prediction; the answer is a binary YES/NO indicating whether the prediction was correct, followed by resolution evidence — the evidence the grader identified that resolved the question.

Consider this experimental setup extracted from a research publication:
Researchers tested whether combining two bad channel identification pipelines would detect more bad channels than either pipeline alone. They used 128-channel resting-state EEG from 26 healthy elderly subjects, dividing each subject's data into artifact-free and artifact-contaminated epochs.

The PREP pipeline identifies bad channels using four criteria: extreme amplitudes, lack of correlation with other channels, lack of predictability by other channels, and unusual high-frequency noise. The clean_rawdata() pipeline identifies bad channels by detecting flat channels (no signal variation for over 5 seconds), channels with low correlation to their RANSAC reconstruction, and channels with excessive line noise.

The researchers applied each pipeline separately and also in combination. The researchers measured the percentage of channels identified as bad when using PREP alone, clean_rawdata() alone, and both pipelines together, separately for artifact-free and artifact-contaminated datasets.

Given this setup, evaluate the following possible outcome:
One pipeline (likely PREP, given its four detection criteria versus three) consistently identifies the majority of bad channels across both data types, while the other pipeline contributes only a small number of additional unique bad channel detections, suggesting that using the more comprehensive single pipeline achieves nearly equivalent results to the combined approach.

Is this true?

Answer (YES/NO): NO